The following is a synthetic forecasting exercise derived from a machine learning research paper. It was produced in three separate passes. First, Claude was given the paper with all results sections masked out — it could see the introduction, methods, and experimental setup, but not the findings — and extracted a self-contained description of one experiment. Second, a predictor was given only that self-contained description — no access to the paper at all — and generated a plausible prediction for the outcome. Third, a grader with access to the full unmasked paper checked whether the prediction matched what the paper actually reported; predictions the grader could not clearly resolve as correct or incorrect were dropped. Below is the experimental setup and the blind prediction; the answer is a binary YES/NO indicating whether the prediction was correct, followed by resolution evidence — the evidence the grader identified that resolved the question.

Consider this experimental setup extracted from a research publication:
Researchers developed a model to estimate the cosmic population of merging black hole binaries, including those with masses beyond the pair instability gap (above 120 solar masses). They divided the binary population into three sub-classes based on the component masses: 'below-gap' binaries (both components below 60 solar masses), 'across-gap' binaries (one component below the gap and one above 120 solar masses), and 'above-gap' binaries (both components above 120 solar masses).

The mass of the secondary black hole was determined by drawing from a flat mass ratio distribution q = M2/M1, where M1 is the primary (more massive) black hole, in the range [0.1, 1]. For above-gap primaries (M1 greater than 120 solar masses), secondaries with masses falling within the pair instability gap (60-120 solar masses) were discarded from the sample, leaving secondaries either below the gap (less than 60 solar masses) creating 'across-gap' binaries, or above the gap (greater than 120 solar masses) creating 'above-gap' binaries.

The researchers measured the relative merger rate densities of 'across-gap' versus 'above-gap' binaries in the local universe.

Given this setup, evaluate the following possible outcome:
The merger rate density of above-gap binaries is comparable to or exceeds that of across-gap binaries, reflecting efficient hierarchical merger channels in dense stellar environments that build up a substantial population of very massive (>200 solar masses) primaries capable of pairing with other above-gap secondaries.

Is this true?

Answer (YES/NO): NO